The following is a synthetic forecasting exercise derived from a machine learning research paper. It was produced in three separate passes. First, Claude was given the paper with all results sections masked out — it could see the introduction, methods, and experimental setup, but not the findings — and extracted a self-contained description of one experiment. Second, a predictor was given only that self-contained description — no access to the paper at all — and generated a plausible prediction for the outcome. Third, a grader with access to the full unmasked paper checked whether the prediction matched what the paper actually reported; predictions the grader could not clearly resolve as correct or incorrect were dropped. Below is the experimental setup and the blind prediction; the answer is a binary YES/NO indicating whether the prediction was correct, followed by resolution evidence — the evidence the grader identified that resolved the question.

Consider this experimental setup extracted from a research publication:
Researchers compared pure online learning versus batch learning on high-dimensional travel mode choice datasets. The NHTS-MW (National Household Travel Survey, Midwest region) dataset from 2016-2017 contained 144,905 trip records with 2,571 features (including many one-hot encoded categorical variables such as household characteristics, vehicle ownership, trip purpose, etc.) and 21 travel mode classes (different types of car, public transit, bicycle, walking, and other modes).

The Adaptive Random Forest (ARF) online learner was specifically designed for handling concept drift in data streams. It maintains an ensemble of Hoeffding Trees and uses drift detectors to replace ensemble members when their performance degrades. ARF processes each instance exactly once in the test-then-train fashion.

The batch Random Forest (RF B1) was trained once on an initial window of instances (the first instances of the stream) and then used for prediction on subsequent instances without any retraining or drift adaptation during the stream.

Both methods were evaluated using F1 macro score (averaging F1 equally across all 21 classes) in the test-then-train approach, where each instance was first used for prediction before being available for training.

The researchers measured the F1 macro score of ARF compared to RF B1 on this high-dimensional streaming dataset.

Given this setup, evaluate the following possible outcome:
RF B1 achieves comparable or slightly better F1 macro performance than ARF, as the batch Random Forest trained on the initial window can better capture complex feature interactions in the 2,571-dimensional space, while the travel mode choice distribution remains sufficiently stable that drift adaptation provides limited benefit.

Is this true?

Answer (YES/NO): NO